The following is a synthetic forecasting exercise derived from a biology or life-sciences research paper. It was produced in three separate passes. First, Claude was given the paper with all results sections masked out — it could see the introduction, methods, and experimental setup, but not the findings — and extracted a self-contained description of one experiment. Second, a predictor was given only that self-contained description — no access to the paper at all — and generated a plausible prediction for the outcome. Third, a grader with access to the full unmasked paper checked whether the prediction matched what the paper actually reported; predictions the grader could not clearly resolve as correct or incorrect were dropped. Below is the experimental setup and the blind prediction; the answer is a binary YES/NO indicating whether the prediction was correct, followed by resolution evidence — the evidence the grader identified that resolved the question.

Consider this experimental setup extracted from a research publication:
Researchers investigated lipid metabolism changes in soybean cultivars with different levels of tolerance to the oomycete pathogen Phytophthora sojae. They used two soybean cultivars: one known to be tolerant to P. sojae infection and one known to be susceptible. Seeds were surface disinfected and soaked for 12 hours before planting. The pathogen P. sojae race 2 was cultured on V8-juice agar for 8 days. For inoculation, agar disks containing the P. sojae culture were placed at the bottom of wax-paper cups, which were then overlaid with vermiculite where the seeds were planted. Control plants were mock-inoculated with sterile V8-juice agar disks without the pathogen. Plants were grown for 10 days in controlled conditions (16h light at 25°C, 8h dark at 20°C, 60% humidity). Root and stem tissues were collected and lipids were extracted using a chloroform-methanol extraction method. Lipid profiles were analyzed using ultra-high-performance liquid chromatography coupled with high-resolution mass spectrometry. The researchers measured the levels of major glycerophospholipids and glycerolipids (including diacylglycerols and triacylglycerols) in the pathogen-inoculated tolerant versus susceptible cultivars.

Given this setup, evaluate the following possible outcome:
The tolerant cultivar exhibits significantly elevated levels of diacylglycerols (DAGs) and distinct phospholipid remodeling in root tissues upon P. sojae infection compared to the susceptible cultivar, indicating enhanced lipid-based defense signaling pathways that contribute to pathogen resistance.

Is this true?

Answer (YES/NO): YES